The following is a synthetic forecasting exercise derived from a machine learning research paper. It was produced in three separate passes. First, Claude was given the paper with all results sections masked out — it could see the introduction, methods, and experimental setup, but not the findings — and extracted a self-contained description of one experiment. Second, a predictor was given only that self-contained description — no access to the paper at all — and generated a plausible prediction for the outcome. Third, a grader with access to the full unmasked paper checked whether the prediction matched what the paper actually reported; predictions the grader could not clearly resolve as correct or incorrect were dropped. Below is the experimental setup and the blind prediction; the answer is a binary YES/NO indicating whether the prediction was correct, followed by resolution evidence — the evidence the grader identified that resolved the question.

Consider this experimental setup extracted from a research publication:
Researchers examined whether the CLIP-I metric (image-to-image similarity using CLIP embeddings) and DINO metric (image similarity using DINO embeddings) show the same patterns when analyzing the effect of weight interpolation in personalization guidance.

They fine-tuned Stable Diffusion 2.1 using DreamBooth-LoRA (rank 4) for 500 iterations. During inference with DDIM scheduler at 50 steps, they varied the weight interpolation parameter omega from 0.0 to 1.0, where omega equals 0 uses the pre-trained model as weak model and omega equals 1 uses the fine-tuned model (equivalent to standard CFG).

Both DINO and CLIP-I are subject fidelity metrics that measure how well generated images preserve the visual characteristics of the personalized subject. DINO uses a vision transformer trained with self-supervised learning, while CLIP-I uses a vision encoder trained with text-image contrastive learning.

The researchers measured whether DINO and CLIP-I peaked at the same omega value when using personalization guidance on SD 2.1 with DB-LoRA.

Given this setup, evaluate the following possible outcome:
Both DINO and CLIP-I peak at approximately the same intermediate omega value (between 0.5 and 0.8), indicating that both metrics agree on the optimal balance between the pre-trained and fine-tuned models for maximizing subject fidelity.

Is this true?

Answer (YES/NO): YES